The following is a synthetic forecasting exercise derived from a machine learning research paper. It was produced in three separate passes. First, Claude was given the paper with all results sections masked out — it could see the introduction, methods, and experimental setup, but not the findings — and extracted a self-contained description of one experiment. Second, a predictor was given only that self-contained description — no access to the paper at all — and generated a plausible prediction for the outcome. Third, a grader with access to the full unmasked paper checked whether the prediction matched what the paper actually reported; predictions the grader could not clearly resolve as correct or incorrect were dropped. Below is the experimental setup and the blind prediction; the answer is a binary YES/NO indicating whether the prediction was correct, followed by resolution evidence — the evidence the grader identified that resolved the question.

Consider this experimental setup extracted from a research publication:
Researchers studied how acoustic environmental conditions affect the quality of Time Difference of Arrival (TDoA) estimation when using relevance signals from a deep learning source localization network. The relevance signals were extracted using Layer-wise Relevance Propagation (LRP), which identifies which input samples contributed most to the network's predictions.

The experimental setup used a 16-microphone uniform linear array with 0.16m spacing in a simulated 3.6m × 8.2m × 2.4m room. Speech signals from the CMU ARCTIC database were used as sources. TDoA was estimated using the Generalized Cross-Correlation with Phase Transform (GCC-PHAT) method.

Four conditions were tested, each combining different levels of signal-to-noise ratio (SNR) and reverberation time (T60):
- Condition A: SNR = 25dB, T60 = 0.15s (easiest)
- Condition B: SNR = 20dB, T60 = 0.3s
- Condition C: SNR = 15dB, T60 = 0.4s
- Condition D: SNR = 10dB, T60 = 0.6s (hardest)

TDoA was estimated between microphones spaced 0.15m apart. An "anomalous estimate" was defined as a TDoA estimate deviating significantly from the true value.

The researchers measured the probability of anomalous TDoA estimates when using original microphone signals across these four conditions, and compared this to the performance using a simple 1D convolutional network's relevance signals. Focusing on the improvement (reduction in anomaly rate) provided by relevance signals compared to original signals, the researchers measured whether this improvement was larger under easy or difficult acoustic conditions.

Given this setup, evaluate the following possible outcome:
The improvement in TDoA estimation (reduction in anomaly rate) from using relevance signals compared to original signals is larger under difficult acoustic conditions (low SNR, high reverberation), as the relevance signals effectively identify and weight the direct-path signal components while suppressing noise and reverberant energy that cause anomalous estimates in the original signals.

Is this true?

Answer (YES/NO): YES